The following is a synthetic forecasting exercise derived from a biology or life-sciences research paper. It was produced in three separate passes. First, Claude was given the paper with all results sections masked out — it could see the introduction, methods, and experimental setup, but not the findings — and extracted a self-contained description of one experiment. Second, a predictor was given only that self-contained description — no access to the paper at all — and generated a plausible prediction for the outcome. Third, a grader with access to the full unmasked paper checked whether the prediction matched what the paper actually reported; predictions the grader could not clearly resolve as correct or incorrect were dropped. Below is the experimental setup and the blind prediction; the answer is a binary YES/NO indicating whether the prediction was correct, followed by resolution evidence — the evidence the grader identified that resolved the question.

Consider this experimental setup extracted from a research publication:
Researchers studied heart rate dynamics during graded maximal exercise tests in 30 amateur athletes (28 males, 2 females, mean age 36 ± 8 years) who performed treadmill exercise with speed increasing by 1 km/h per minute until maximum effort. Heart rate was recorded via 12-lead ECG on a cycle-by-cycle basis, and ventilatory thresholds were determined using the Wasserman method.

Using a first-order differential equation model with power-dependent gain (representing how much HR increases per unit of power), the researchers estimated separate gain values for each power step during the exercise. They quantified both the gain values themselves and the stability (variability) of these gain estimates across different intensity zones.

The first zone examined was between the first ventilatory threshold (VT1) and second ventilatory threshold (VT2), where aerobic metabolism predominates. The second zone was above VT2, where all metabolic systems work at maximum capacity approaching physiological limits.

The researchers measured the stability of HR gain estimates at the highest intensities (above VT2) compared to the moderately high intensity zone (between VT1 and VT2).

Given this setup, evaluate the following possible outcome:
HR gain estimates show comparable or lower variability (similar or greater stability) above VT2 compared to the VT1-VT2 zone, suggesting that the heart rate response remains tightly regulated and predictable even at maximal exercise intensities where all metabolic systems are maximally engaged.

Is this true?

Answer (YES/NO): YES